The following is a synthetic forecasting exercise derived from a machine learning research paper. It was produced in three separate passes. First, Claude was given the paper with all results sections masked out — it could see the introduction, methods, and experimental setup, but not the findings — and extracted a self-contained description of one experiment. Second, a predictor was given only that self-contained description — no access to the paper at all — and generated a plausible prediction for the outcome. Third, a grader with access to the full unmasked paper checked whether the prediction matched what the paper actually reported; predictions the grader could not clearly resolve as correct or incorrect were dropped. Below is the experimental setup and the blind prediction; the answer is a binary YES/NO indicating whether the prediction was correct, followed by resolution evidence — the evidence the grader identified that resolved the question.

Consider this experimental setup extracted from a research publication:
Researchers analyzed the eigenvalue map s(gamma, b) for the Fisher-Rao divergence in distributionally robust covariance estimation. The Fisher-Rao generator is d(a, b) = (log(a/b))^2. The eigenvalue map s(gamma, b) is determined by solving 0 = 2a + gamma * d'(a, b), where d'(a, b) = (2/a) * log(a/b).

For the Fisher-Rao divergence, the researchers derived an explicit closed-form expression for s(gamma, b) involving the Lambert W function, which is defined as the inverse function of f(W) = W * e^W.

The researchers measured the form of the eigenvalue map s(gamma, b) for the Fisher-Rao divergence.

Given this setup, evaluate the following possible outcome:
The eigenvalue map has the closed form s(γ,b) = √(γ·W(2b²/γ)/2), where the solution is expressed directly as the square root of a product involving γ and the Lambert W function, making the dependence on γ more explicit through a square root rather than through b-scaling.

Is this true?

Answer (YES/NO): YES